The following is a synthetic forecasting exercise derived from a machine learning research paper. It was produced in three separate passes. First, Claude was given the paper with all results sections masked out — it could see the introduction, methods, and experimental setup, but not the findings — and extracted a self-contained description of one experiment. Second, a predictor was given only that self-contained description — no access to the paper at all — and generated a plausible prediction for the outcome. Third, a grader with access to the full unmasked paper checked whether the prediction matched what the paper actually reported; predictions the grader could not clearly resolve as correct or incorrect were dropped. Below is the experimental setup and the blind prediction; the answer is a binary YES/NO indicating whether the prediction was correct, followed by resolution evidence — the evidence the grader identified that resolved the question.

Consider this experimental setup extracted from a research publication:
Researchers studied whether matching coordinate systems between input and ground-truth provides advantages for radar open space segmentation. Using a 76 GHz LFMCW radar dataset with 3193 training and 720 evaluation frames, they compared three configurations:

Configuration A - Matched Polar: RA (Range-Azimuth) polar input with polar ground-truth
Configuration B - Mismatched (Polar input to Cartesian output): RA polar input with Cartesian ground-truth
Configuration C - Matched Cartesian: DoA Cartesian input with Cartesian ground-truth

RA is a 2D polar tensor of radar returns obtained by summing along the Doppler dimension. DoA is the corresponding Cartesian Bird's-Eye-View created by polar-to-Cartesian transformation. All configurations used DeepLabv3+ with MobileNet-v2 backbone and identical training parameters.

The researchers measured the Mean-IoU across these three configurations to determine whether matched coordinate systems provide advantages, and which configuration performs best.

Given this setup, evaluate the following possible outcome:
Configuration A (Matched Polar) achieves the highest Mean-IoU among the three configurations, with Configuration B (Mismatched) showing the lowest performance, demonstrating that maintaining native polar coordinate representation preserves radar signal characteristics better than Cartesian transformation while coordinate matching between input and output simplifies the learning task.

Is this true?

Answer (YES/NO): YES